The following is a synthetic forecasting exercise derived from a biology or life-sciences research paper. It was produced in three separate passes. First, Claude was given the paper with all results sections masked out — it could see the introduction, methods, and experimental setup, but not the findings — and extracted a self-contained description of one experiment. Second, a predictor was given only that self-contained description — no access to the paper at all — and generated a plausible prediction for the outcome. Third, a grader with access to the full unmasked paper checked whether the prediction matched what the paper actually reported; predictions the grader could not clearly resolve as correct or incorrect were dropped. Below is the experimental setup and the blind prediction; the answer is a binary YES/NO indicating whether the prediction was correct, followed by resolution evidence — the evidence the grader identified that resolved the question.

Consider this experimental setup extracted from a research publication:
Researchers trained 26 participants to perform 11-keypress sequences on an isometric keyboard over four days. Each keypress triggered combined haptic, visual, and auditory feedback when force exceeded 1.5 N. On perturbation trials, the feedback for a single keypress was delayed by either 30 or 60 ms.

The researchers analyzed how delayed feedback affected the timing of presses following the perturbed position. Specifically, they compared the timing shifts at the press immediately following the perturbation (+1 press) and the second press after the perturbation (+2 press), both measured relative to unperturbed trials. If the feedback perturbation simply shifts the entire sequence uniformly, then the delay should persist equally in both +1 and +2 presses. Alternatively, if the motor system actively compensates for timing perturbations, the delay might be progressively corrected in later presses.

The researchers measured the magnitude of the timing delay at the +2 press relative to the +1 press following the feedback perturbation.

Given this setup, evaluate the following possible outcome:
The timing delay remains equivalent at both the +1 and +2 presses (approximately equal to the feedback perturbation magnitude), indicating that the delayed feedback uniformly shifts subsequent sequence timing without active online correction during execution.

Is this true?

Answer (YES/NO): NO